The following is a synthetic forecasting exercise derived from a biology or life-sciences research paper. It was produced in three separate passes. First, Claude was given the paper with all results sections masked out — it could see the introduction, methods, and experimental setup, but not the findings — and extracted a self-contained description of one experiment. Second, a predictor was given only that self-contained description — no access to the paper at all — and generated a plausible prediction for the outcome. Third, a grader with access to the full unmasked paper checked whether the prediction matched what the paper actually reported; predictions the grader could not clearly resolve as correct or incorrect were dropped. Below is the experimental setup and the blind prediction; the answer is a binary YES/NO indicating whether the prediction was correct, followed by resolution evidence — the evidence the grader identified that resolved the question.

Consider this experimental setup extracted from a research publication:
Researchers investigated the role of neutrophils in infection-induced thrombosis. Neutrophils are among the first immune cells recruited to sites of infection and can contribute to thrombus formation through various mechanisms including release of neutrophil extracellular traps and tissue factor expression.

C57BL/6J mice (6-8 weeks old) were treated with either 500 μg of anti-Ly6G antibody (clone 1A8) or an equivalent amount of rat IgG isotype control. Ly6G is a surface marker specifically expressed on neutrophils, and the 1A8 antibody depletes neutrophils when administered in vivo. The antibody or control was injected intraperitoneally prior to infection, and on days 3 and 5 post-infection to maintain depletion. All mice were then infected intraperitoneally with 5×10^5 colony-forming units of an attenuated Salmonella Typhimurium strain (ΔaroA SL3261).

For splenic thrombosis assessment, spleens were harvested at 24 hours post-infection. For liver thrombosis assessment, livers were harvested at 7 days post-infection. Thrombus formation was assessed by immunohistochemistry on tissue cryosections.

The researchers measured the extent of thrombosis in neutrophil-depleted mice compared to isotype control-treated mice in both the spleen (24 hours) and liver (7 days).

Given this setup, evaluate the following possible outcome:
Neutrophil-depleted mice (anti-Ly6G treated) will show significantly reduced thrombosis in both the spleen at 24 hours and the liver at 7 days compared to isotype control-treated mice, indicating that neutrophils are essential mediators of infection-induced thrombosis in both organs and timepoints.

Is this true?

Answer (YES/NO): YES